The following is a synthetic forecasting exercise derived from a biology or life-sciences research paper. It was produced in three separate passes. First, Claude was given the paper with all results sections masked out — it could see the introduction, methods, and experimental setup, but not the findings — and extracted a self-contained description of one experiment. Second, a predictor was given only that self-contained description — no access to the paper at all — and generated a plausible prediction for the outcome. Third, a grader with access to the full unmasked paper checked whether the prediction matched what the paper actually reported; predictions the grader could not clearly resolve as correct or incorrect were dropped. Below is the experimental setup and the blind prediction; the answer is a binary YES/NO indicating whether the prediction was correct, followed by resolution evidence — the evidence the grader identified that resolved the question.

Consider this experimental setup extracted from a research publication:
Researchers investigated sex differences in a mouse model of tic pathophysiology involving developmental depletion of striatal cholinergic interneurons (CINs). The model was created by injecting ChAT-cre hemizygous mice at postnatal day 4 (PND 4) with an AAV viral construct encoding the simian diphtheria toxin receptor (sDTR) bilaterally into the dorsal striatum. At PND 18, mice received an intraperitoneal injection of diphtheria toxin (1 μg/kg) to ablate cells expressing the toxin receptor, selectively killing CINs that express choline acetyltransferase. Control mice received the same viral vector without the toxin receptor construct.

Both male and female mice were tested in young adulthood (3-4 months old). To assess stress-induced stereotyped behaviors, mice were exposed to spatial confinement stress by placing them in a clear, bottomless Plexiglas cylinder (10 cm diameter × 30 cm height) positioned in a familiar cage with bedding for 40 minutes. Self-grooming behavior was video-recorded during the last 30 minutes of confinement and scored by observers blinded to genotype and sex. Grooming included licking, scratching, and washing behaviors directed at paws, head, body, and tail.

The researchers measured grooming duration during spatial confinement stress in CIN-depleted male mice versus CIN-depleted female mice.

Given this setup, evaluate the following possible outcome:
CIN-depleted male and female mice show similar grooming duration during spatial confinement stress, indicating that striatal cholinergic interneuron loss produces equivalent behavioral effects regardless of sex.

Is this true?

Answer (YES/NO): NO